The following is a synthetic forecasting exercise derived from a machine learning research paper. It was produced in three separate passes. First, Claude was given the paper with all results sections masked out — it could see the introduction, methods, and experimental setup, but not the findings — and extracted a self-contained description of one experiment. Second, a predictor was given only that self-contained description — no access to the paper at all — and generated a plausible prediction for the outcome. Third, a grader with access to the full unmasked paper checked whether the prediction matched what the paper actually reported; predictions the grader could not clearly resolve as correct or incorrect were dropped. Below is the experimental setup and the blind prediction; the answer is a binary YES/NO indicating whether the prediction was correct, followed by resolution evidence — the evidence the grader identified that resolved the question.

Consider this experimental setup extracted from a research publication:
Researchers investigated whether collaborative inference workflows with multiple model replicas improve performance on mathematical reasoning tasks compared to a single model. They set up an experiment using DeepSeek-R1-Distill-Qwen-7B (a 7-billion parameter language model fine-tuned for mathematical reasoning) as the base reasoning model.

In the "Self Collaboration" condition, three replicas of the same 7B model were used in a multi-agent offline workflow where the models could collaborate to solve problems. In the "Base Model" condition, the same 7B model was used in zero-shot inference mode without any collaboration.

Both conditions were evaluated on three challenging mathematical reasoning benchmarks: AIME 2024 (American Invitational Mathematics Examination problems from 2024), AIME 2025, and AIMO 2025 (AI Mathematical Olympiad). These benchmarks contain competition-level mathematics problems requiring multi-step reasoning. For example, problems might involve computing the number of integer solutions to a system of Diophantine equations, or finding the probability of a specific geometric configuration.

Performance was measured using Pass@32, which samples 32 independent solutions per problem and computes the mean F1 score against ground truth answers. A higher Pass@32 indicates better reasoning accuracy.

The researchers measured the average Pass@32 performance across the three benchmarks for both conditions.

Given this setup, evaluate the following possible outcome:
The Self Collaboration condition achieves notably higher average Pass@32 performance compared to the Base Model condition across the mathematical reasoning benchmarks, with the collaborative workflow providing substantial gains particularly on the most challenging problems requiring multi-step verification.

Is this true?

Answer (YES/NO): NO